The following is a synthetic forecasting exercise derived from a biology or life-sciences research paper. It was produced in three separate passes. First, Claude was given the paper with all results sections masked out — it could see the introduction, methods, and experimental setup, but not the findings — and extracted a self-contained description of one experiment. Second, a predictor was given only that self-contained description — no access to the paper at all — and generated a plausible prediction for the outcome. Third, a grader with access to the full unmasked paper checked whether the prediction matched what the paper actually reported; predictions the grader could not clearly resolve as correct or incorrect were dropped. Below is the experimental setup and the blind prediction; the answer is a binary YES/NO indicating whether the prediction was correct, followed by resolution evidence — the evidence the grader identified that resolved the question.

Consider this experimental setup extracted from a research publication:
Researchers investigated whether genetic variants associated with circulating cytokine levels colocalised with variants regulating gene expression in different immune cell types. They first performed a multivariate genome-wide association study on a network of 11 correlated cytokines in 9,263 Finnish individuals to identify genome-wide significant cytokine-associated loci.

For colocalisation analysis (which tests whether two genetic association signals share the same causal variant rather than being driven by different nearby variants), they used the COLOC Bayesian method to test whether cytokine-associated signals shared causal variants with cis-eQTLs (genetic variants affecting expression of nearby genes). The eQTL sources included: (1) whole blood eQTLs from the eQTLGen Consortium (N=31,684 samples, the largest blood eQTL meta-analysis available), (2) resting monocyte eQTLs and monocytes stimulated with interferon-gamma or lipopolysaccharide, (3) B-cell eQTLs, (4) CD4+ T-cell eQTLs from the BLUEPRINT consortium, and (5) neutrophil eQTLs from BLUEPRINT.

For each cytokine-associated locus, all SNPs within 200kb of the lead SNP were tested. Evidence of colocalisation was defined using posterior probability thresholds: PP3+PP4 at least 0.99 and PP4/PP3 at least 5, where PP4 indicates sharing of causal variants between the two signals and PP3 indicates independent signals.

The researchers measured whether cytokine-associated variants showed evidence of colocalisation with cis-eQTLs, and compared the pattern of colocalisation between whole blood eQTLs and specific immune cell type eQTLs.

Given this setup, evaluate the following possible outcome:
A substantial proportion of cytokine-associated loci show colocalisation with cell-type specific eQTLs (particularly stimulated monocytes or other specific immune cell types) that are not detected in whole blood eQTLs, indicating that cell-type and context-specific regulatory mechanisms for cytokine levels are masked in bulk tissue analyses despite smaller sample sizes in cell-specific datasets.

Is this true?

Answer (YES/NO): NO